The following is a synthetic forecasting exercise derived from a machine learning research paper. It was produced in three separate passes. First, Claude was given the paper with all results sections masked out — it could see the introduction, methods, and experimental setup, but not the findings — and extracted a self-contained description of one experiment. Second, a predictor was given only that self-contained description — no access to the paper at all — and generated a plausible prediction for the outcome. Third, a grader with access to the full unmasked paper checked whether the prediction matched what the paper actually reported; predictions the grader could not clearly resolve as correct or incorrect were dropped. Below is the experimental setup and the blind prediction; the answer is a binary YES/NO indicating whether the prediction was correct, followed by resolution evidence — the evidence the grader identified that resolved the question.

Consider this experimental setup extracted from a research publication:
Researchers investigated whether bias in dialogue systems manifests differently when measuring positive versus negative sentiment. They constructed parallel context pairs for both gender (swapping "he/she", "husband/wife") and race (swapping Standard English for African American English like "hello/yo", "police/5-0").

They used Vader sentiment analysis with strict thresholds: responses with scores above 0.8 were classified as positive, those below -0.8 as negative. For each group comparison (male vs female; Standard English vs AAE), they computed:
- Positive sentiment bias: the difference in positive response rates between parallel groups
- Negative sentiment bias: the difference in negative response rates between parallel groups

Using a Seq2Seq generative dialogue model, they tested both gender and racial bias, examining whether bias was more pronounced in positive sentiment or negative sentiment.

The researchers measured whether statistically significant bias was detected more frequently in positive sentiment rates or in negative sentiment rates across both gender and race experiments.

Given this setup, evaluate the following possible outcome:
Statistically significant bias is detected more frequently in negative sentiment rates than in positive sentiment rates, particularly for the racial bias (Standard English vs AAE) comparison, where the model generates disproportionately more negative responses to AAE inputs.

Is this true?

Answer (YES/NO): NO